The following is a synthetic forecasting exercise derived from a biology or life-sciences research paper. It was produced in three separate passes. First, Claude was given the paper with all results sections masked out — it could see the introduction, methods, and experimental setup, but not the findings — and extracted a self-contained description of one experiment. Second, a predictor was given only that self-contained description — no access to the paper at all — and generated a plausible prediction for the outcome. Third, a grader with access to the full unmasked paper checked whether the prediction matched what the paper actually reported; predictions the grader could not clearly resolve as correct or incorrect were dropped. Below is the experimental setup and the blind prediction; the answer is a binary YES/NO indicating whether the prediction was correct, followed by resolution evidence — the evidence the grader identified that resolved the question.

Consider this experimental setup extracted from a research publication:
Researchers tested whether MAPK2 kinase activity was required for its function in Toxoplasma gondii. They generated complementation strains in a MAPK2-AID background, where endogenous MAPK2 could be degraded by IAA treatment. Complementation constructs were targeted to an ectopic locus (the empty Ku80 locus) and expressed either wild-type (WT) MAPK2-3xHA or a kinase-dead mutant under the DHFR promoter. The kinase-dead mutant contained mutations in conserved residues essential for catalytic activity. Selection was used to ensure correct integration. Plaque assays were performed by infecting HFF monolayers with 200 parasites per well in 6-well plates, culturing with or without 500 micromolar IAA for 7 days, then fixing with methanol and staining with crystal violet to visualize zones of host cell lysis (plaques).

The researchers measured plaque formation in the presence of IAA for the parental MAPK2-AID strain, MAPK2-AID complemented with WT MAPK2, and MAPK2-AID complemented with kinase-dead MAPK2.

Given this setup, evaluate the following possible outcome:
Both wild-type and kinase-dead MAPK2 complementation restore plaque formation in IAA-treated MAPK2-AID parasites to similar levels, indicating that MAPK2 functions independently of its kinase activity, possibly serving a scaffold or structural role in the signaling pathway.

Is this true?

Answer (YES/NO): NO